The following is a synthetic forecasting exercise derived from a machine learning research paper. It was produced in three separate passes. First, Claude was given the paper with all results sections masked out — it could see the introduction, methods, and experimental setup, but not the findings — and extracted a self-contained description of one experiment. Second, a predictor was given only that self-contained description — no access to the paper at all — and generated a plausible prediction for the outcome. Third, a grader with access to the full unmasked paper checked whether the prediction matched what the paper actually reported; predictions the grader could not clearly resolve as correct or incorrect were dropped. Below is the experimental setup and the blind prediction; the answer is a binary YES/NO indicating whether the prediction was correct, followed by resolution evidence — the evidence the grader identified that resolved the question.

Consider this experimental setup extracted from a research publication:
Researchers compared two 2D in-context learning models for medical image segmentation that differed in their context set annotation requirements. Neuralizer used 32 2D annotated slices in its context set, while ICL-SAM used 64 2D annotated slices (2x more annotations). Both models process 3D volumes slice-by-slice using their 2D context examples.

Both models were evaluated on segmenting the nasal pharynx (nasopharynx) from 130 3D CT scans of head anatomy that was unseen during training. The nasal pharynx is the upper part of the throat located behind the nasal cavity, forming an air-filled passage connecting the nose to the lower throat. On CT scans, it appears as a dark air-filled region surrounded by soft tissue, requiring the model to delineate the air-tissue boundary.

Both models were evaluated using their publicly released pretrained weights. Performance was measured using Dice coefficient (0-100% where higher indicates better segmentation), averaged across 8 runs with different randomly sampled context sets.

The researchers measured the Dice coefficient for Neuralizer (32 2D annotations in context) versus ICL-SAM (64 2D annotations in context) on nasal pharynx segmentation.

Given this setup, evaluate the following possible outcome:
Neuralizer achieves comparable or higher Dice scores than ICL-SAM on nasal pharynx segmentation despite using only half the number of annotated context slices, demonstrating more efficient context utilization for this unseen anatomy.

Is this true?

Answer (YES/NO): YES